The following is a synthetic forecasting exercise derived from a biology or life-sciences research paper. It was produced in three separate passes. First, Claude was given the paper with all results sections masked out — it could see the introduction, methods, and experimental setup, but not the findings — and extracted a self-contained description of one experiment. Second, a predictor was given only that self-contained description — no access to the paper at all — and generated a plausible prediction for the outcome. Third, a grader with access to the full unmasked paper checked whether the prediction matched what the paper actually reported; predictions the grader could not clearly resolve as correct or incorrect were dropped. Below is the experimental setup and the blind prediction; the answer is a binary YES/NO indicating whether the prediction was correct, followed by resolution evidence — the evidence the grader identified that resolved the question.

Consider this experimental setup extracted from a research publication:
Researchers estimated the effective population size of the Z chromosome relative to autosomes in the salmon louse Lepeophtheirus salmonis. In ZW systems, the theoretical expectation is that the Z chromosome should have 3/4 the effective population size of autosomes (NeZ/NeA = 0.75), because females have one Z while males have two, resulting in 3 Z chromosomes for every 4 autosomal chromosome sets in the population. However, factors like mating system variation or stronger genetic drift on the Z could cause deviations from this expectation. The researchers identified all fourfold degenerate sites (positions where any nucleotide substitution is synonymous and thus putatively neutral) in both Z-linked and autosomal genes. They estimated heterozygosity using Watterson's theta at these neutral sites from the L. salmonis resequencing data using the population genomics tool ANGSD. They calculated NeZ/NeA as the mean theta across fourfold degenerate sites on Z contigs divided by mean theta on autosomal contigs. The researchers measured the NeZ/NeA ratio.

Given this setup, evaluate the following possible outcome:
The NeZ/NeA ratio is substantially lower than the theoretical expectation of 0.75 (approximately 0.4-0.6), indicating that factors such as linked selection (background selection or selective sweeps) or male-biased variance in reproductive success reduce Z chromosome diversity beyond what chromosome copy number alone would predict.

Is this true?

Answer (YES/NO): NO